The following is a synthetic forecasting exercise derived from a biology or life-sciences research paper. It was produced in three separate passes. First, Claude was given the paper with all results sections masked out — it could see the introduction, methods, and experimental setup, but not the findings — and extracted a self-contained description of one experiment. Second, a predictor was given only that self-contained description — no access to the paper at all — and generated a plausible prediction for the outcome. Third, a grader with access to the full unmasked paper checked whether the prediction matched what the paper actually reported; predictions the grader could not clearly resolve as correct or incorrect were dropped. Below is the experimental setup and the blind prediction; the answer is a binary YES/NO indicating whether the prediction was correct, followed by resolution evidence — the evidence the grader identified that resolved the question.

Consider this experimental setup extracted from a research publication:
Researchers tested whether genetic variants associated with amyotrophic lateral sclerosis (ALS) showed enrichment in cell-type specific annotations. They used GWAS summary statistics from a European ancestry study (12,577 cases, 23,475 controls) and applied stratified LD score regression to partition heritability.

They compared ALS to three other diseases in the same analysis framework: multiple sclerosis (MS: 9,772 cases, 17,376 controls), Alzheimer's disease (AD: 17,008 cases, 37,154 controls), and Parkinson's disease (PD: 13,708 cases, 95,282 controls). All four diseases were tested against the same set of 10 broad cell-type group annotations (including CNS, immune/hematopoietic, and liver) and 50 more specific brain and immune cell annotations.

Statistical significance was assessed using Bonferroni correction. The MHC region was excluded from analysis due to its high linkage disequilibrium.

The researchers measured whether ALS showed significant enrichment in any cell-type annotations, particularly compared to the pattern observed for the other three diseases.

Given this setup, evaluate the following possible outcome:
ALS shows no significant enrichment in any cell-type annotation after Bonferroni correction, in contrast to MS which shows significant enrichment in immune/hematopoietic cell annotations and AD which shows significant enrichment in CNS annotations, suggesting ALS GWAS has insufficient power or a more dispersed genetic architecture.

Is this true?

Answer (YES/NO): NO